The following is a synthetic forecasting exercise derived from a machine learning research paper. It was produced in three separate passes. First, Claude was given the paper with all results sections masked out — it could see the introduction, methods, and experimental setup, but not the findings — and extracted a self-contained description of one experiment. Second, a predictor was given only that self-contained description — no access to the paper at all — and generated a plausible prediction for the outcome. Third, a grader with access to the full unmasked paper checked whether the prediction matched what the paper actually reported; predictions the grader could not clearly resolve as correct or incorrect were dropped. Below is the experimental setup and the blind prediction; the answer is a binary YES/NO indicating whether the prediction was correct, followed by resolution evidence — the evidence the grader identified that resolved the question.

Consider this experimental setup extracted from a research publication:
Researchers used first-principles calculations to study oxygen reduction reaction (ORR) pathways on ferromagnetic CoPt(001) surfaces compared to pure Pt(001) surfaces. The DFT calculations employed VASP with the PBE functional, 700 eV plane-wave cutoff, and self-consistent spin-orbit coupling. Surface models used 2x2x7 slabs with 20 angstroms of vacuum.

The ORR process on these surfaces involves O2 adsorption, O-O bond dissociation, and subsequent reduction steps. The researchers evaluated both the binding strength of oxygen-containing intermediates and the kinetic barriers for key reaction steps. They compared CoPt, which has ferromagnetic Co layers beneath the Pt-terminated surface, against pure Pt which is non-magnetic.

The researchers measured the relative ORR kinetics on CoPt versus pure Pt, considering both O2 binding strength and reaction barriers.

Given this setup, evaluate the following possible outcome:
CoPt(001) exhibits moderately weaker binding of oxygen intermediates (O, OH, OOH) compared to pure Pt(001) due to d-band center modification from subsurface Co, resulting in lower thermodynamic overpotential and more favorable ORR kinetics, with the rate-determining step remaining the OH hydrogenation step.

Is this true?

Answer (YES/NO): NO